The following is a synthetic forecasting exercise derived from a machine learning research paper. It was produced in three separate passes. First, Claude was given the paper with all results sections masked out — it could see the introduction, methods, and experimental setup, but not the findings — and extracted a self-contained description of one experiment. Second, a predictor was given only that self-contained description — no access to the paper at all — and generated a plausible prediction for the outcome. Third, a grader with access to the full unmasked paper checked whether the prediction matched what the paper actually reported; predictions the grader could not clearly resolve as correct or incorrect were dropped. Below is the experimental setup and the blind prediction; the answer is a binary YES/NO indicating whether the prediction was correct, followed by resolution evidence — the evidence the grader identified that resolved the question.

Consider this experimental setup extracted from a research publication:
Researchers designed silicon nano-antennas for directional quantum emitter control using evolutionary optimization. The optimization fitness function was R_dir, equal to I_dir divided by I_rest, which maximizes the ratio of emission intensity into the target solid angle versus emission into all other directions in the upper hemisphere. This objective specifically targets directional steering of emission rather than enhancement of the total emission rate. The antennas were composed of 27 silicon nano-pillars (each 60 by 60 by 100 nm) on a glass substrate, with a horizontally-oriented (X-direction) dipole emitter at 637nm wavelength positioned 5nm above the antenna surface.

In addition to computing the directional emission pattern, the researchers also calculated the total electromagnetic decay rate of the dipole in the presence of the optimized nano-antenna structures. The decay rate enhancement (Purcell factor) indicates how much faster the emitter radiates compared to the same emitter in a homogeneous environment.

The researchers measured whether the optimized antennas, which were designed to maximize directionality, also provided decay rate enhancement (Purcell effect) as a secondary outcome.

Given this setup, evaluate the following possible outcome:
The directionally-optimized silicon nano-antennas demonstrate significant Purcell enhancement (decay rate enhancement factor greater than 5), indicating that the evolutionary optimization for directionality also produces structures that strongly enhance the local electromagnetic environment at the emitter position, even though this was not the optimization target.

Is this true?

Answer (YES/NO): YES